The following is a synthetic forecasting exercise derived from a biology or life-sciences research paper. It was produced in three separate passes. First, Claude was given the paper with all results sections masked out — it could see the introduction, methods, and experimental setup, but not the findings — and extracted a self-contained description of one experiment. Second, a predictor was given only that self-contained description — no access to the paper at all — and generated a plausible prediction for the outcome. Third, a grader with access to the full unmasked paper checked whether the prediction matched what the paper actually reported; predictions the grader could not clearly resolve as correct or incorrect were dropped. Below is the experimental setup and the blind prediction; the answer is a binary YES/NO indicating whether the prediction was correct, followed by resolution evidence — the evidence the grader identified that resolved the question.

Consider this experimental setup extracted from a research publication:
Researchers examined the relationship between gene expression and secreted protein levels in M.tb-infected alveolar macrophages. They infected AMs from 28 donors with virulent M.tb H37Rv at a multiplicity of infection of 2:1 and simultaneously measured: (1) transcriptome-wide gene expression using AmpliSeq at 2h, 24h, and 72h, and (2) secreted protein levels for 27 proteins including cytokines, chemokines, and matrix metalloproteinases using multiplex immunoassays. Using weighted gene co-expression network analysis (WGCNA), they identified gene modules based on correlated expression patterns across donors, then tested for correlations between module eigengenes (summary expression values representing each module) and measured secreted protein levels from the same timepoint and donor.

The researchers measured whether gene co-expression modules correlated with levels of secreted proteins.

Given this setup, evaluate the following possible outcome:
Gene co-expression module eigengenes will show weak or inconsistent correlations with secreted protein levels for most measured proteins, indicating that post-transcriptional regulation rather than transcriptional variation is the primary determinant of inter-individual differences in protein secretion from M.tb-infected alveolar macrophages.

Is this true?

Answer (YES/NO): NO